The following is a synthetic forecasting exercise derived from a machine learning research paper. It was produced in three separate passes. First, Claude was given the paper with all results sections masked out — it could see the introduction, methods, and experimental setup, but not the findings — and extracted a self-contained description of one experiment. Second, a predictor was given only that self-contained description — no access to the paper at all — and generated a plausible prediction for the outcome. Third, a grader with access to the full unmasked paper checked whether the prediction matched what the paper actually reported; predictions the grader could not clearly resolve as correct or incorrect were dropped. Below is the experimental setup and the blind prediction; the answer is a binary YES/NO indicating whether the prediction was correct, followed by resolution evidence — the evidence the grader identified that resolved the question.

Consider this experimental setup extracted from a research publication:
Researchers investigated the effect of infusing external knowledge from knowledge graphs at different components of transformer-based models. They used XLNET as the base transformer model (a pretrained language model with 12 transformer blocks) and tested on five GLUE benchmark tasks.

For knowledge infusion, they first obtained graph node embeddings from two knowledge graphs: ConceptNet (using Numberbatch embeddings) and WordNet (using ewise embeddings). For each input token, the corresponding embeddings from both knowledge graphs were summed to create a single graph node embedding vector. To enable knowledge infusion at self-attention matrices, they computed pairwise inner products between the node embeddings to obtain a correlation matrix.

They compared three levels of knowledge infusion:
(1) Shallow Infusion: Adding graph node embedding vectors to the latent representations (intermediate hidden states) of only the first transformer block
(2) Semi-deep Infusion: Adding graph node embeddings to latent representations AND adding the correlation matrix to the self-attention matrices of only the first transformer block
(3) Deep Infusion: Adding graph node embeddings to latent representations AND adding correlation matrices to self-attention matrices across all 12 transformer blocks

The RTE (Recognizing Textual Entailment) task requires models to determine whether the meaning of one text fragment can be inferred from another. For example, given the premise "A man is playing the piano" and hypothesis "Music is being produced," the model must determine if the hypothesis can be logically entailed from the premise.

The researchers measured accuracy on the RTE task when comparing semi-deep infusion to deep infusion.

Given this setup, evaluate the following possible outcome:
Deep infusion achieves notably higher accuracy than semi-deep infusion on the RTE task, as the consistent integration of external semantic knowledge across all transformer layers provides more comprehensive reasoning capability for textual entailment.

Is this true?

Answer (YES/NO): NO